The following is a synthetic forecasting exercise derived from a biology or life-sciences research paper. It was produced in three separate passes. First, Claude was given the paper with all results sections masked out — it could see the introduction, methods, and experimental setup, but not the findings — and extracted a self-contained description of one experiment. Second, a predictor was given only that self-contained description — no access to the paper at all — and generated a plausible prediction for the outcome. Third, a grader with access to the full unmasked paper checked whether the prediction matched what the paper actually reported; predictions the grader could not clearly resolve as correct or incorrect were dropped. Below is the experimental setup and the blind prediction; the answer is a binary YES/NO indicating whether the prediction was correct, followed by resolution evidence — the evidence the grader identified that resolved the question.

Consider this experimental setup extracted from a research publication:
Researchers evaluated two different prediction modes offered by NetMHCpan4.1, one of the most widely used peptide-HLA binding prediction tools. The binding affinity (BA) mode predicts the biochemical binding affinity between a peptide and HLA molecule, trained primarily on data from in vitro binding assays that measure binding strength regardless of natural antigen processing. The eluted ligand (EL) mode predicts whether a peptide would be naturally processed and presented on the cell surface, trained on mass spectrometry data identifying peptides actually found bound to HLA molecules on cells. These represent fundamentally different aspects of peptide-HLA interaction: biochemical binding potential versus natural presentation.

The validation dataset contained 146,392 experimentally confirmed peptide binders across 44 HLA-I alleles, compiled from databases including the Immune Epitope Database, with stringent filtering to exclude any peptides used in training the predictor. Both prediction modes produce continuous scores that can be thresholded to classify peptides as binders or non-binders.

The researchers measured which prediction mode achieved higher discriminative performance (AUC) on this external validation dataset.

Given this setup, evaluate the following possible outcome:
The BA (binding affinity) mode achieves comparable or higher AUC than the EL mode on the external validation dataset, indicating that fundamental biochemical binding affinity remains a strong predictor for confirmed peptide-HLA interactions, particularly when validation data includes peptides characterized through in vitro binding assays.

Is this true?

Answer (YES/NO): NO